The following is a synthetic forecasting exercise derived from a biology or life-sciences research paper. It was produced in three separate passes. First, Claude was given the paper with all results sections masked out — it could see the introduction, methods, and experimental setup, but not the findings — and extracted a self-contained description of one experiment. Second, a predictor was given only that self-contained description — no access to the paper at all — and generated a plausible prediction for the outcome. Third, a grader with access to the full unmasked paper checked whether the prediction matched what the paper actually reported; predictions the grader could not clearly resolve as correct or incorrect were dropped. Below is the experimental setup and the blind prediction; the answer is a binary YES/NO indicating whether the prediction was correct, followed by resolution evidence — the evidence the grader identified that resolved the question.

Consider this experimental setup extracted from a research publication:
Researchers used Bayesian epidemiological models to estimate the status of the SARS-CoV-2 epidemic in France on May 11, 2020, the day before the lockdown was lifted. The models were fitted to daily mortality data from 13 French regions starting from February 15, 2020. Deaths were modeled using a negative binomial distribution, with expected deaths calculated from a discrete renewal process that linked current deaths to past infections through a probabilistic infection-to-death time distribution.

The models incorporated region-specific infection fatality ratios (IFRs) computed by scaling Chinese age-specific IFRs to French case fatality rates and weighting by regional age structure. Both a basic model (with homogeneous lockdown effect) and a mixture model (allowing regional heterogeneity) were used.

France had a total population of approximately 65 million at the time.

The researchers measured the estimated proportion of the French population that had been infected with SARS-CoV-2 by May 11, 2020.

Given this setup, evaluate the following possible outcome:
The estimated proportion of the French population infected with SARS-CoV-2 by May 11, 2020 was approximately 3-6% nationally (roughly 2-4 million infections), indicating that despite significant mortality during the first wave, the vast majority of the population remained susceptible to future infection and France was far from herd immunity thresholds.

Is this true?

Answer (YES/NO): NO